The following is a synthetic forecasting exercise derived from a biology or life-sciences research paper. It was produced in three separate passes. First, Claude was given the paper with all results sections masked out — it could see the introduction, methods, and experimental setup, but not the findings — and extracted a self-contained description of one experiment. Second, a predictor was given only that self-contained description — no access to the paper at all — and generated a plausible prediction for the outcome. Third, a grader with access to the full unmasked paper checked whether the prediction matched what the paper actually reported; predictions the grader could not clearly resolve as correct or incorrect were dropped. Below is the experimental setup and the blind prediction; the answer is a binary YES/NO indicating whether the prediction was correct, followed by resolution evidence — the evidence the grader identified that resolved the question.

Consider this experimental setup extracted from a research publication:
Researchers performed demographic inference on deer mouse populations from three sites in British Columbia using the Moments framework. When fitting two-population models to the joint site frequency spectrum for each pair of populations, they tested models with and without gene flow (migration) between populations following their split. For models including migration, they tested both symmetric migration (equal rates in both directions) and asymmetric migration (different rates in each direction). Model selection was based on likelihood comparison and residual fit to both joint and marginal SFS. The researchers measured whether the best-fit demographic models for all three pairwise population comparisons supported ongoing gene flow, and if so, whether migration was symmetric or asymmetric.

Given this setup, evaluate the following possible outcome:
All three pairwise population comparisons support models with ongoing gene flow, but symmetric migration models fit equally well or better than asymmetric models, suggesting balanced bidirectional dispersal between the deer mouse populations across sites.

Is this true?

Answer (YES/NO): YES